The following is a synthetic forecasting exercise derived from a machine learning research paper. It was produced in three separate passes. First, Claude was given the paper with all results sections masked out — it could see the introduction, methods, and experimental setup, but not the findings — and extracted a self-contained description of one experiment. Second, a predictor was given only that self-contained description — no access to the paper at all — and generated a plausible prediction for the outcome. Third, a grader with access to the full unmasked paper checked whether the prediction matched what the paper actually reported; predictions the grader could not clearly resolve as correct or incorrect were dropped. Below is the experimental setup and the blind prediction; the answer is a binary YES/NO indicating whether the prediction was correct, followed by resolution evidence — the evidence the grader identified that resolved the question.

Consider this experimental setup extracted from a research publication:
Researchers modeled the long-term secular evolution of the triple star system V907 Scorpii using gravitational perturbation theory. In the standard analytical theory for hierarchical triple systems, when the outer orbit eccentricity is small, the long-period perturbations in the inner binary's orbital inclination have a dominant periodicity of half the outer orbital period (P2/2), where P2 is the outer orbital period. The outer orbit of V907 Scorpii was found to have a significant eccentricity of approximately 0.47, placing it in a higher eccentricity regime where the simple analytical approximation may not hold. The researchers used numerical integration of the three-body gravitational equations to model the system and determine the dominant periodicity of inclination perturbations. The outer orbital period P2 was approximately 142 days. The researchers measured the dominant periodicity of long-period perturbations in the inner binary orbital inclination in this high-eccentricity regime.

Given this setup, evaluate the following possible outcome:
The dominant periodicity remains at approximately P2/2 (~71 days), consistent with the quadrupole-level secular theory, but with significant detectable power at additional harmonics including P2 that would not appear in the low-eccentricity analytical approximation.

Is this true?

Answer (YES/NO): NO